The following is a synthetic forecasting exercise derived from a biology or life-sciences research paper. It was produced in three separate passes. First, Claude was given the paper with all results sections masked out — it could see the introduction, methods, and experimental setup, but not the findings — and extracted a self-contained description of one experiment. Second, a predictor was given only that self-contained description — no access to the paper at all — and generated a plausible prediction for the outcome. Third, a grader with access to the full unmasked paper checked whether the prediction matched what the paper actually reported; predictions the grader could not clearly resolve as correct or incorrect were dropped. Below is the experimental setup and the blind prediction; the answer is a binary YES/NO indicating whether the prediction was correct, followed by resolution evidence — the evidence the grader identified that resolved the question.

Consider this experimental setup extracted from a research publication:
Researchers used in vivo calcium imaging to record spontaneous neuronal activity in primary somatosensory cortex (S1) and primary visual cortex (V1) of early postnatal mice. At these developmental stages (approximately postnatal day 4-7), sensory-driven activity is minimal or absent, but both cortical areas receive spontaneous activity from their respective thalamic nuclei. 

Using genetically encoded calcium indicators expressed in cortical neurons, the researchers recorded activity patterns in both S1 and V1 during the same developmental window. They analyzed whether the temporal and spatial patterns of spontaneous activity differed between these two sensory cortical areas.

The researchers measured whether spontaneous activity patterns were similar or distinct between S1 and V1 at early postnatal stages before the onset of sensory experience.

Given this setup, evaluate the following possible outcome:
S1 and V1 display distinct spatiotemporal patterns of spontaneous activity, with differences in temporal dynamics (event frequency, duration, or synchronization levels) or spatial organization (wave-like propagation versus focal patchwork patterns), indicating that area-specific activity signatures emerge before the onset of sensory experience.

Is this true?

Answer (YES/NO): YES